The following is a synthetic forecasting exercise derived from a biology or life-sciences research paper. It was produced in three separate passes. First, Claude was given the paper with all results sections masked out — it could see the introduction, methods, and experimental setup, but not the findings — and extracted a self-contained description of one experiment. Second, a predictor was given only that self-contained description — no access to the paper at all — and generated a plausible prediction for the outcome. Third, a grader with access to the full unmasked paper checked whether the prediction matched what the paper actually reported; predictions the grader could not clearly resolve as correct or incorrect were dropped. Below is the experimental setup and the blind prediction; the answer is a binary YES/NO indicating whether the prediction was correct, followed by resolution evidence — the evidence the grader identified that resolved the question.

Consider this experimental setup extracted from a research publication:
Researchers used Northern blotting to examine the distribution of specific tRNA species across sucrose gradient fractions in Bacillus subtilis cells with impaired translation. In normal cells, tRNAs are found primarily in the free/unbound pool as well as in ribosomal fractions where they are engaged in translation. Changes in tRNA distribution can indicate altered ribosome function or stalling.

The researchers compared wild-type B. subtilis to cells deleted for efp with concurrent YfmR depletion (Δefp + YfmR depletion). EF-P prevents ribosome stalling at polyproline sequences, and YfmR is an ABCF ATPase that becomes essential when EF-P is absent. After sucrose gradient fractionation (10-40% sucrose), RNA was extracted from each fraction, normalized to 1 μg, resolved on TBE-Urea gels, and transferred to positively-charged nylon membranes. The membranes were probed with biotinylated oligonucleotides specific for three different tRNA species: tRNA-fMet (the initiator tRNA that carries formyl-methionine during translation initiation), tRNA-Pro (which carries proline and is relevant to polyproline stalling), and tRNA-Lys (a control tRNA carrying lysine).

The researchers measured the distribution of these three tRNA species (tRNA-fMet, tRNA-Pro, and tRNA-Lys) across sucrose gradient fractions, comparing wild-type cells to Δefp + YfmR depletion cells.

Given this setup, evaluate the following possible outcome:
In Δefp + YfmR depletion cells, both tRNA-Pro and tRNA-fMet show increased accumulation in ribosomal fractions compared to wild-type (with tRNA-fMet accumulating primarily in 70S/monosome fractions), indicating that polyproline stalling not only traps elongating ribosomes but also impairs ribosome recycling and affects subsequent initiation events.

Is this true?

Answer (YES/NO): NO